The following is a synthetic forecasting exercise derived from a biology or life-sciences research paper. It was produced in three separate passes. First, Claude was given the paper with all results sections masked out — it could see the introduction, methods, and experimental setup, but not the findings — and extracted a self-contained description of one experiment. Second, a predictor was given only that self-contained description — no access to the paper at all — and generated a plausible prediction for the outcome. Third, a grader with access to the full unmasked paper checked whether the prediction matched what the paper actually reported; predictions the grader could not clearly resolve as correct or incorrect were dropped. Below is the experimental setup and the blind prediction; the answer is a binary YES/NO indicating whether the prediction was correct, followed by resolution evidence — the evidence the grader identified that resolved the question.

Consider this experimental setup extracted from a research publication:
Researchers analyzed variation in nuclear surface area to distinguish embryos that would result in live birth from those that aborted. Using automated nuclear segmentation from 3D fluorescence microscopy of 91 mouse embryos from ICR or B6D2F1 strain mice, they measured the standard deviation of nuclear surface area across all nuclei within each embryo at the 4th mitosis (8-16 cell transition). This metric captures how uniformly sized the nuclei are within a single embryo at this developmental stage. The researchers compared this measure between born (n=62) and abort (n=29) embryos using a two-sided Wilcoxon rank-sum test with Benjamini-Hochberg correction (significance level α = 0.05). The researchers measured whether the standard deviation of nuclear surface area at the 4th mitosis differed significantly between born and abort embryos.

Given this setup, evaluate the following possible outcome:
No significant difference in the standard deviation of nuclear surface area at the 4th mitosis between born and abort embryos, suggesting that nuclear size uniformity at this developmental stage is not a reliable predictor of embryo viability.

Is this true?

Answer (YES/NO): YES